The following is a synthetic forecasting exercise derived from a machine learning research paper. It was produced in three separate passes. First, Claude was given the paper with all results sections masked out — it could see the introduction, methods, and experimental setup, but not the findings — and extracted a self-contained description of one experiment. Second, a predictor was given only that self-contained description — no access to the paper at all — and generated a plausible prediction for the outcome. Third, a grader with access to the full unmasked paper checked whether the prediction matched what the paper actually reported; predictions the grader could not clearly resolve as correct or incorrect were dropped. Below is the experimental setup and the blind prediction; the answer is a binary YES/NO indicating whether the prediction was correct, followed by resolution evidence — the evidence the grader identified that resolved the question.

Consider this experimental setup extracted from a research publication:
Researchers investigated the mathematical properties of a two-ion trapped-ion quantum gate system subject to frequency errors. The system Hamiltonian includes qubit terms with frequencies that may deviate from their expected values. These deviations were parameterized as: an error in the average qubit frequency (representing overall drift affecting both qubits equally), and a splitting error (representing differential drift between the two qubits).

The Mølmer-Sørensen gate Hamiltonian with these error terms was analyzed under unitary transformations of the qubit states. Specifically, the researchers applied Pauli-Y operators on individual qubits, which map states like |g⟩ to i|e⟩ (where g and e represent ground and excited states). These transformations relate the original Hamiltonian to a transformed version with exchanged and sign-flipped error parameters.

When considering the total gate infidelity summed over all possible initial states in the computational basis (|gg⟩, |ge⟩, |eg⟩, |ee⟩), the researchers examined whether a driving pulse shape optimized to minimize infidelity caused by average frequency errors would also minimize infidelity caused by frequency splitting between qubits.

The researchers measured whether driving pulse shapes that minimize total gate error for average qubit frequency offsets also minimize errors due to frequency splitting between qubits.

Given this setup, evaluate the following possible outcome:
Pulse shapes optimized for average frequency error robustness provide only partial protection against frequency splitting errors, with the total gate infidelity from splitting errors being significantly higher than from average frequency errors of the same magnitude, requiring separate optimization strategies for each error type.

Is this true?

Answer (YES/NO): NO